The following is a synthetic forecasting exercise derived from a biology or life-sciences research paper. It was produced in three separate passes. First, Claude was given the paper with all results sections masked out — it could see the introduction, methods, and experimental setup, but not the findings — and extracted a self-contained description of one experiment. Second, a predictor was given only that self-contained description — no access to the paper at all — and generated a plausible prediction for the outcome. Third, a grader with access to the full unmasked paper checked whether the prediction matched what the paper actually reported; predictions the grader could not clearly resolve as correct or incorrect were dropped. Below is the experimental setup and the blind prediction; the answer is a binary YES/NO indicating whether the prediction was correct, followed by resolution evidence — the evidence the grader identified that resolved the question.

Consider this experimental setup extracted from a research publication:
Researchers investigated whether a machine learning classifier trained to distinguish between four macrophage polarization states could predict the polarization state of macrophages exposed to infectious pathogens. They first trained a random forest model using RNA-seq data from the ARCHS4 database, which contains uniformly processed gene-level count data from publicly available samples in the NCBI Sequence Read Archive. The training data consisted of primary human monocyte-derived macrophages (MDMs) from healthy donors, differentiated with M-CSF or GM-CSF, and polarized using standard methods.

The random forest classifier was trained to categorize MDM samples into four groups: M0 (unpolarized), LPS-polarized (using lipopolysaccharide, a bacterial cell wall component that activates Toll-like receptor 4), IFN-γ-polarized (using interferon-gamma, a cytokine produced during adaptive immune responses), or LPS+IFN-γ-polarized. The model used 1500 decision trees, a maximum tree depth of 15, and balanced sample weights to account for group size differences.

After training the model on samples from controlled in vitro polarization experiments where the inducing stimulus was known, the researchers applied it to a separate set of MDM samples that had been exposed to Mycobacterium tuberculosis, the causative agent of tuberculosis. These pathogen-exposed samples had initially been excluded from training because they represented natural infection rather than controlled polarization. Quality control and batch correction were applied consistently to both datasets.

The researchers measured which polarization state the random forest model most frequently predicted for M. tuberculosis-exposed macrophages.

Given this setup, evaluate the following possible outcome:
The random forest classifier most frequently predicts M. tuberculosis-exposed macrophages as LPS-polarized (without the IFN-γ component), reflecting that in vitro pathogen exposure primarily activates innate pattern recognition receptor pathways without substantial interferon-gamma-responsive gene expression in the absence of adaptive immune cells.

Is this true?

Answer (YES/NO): YES